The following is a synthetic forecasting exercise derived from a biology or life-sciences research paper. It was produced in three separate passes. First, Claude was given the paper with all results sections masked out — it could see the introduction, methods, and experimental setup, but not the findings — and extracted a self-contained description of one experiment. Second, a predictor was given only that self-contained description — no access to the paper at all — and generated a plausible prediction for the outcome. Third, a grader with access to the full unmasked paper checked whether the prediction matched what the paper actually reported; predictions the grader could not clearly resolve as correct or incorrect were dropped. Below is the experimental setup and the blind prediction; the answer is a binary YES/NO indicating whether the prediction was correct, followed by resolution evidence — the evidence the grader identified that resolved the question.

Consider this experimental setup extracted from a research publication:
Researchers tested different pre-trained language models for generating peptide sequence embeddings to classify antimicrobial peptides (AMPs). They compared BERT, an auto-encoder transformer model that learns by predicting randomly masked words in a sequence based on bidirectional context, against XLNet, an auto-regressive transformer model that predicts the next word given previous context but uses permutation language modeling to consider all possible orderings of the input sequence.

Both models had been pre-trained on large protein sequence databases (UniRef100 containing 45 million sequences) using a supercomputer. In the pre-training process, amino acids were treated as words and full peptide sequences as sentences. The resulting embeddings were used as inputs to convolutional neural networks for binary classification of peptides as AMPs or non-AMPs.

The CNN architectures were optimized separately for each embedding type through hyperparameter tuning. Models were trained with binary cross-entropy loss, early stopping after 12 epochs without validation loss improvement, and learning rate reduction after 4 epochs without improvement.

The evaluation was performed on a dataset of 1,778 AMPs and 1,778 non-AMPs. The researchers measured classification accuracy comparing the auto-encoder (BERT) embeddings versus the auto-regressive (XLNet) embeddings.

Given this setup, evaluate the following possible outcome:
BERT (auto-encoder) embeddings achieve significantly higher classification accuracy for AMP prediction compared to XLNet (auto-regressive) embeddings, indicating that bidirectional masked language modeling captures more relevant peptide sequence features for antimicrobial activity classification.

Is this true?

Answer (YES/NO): YES